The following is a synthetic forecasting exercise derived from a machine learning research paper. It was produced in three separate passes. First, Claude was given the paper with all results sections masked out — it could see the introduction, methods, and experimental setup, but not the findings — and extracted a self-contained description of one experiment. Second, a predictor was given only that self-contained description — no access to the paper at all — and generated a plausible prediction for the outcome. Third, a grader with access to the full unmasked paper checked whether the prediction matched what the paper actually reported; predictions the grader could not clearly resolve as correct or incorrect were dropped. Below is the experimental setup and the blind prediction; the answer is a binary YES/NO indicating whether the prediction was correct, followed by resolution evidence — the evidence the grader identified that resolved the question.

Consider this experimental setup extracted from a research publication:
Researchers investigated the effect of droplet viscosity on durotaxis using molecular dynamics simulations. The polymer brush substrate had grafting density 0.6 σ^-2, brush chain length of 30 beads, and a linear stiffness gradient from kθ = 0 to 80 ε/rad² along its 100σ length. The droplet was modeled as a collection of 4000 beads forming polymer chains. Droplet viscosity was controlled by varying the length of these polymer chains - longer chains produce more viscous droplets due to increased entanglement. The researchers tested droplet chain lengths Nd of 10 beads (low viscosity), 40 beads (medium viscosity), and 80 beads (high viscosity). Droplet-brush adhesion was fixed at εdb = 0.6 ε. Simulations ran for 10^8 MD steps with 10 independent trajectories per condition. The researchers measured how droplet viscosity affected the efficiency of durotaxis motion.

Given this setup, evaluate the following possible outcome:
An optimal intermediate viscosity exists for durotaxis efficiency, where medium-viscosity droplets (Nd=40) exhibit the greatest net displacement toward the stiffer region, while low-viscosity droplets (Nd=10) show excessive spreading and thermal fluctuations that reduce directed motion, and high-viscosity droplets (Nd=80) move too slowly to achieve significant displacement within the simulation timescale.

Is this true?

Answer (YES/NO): NO